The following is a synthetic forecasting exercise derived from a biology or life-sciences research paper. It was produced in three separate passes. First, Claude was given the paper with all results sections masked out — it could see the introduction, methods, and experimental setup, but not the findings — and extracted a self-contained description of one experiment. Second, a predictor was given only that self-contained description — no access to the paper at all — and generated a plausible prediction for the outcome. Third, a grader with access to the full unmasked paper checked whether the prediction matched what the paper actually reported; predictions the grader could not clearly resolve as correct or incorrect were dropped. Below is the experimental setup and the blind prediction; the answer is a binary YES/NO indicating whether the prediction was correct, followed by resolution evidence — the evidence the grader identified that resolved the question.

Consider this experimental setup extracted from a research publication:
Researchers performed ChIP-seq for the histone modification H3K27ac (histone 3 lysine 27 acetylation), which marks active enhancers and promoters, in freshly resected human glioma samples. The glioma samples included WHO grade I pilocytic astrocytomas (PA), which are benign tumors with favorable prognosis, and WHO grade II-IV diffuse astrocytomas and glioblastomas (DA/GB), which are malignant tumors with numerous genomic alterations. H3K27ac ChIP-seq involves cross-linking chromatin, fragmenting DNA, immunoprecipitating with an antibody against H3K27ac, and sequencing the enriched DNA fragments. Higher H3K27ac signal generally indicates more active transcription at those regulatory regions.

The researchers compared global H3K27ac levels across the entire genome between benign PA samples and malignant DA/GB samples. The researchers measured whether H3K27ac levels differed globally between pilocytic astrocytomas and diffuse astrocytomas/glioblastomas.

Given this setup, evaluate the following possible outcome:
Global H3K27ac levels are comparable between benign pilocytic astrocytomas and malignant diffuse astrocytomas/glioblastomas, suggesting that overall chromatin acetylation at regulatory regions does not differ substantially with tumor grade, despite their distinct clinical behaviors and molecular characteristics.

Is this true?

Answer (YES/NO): NO